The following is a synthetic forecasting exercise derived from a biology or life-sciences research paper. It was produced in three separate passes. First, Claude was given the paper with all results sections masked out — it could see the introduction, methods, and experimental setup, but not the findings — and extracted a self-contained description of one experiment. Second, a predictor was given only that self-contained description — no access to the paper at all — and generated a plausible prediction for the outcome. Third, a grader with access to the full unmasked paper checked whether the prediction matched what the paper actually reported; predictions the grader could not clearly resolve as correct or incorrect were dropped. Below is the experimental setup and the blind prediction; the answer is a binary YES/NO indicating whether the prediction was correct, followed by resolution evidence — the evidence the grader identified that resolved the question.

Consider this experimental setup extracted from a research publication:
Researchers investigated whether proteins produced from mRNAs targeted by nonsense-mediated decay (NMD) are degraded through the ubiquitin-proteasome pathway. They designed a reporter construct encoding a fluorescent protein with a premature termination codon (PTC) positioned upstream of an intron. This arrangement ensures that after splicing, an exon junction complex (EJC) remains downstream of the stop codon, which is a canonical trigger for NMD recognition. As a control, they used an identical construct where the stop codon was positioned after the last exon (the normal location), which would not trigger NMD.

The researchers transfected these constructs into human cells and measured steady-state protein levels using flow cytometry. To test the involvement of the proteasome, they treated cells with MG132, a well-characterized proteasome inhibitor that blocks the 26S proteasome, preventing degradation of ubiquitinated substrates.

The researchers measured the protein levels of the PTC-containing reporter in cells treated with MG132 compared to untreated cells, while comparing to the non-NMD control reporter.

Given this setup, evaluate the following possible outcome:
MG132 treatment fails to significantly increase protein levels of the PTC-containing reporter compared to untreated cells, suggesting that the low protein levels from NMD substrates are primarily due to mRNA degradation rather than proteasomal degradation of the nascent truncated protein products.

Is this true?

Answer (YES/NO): NO